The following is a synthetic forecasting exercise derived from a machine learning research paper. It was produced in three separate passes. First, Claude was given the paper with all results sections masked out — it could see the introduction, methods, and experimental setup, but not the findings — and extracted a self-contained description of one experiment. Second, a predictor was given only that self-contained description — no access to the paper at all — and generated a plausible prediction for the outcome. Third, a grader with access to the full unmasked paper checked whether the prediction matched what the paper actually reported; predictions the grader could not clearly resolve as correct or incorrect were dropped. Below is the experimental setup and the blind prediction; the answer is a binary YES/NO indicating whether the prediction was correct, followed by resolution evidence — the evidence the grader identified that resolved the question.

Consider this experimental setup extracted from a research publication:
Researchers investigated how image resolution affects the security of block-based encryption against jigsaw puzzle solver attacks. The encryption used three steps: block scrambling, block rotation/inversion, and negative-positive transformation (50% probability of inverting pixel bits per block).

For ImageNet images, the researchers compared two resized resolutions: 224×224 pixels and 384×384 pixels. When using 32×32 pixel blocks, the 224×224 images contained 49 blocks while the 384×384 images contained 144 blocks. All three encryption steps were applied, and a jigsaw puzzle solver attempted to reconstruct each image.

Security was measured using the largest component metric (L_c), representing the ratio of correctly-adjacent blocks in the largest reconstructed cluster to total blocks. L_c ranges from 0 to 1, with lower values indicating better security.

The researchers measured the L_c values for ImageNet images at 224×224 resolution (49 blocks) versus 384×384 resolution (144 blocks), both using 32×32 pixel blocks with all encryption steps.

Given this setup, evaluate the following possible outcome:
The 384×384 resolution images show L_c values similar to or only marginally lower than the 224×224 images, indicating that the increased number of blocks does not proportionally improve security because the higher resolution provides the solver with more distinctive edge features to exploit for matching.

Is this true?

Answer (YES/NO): NO